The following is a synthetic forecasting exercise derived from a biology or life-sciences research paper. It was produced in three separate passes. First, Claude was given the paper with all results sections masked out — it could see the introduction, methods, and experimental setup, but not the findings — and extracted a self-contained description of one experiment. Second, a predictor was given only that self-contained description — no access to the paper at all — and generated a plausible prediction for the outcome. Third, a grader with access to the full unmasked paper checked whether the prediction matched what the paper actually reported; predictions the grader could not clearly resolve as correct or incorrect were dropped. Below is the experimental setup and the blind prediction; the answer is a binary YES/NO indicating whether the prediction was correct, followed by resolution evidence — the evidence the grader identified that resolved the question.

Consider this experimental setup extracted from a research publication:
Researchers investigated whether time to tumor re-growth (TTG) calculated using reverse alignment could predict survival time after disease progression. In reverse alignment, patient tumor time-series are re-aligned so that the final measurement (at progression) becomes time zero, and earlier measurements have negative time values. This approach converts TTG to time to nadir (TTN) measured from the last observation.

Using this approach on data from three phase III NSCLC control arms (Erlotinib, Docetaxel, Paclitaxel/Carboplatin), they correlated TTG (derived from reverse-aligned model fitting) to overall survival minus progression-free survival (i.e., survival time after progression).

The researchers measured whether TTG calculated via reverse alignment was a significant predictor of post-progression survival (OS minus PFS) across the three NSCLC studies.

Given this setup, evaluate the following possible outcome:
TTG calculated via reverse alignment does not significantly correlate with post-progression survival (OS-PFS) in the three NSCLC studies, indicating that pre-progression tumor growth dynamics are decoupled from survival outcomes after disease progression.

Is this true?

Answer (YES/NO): YES